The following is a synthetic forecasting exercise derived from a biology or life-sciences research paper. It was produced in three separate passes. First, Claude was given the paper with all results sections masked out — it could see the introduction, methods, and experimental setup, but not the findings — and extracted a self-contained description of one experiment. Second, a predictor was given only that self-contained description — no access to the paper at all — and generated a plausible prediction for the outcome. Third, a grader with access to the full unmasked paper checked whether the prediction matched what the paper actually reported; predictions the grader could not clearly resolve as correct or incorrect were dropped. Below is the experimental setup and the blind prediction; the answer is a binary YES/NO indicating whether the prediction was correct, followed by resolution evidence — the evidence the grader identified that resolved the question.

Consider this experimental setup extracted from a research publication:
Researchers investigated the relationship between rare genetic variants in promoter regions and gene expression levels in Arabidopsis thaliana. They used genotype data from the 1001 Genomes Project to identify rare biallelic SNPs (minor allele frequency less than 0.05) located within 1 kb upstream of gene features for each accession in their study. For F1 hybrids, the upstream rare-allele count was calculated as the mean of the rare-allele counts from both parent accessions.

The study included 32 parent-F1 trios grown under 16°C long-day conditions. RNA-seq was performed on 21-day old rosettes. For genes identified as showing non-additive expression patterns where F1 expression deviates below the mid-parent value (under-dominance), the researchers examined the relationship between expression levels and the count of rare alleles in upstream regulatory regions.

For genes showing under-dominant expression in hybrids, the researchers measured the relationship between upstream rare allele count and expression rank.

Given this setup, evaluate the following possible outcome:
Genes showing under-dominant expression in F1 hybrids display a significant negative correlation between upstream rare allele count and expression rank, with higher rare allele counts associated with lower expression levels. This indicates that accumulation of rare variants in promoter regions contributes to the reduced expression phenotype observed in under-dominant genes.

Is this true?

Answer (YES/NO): NO